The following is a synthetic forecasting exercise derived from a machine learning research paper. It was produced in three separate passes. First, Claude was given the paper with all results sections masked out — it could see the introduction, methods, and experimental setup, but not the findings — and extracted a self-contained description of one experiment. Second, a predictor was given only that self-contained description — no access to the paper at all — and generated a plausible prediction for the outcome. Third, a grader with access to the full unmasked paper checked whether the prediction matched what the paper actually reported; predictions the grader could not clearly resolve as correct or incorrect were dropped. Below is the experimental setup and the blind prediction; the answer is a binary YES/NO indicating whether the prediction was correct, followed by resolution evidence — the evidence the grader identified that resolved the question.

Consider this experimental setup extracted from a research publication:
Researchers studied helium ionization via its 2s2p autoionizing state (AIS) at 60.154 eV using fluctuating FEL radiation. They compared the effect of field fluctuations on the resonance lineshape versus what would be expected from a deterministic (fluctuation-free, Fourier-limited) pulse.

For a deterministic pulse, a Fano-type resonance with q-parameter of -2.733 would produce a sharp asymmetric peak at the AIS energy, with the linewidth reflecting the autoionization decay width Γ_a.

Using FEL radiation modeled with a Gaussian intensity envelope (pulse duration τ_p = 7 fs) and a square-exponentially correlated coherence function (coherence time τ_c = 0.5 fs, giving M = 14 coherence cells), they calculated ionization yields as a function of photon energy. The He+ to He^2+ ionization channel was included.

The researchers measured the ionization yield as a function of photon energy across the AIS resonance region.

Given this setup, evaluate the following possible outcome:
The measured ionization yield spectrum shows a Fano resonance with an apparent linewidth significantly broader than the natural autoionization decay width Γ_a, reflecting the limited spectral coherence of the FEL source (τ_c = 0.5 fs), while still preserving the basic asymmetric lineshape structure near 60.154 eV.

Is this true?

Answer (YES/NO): NO